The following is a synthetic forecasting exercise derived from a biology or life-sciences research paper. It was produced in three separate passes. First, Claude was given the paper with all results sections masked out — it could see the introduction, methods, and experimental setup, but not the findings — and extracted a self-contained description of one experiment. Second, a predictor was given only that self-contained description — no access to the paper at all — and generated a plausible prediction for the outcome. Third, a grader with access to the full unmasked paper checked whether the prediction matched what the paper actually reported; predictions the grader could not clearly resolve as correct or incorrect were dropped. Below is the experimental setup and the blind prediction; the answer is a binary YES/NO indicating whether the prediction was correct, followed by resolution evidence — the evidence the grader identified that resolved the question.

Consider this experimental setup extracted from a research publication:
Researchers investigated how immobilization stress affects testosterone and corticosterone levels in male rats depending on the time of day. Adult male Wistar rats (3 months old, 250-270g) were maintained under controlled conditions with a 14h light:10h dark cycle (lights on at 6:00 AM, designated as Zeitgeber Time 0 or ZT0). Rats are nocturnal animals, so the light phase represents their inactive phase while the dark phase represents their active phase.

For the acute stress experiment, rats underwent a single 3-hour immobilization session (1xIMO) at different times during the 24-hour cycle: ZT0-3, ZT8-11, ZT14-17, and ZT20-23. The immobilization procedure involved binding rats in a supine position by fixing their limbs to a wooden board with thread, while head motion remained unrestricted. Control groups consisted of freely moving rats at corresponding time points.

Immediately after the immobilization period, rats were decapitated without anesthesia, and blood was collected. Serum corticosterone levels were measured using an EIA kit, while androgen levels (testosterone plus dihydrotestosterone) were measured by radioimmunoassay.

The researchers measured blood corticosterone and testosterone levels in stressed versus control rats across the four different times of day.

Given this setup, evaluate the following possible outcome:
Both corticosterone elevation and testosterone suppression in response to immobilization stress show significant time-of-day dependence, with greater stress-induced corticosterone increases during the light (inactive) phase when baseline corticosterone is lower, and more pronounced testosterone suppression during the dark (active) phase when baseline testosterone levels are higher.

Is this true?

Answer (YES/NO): NO